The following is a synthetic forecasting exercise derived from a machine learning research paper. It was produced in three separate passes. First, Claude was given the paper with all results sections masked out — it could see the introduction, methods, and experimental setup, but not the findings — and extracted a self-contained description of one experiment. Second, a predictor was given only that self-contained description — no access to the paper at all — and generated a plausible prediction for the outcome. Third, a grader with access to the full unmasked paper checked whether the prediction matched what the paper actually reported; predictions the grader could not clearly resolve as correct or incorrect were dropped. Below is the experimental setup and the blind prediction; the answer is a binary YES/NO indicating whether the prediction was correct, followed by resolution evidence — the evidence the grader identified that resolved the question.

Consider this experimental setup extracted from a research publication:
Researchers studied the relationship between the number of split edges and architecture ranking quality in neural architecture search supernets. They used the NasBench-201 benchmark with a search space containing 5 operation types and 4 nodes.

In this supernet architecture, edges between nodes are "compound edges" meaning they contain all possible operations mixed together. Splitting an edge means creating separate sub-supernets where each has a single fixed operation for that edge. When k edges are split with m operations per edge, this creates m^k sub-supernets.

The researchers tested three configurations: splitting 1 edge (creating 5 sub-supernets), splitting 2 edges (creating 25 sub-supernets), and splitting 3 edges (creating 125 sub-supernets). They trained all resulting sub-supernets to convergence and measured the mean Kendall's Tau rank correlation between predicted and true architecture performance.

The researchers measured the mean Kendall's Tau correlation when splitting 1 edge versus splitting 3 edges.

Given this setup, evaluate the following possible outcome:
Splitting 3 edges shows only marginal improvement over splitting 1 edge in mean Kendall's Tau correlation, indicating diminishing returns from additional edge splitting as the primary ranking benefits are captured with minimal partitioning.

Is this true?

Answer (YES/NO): NO